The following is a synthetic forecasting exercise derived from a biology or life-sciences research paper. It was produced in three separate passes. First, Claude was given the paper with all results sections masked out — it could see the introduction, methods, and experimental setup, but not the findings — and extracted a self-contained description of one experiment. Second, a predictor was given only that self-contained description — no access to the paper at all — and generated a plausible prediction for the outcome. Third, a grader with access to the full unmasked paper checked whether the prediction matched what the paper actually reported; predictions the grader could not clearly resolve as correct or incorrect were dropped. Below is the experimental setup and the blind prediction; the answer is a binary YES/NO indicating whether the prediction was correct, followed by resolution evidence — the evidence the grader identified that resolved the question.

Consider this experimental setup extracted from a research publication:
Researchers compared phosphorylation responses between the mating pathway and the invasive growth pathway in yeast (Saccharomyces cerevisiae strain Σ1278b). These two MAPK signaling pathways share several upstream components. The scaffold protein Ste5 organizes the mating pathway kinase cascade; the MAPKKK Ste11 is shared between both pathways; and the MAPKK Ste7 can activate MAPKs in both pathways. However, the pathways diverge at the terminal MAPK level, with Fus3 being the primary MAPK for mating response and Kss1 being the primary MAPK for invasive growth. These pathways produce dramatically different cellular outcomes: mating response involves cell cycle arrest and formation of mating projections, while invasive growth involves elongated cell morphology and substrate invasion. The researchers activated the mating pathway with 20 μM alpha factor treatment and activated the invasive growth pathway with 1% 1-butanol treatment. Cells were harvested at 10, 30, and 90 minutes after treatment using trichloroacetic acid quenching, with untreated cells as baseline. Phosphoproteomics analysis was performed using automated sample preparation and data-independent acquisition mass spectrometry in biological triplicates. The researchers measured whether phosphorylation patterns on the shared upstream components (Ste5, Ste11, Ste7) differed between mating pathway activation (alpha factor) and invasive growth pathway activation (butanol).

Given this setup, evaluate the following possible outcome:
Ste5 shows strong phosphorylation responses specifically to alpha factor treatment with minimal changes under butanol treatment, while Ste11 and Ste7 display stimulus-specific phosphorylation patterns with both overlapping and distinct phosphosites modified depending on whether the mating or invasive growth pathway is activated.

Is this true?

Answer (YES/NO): NO